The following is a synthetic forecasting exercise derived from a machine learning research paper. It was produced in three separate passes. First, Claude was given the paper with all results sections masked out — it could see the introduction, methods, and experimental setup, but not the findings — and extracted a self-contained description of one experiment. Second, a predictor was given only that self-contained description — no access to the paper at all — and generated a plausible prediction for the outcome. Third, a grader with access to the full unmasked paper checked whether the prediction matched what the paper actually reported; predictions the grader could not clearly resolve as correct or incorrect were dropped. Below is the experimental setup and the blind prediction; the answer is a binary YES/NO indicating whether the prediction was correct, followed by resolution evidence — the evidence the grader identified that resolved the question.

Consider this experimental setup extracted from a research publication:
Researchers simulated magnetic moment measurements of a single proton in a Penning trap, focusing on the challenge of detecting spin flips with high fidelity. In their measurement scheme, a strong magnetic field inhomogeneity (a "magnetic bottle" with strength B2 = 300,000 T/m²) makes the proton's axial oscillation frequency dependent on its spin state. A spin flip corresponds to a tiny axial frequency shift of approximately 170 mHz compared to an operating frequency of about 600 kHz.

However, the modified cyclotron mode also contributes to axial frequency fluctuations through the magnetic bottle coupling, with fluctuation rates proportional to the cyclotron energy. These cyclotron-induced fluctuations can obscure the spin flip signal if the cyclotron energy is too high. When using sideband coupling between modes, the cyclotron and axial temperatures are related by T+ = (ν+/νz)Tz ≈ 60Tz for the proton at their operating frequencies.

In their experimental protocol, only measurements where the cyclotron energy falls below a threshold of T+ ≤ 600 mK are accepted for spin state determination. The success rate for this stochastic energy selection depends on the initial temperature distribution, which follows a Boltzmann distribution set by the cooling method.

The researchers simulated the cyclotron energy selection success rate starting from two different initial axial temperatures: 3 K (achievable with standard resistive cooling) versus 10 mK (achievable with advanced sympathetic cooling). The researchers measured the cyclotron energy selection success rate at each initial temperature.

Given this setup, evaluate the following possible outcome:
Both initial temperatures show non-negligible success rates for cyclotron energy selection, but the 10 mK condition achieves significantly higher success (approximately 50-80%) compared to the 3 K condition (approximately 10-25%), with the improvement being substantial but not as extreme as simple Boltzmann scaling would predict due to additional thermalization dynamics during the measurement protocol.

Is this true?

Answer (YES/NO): YES